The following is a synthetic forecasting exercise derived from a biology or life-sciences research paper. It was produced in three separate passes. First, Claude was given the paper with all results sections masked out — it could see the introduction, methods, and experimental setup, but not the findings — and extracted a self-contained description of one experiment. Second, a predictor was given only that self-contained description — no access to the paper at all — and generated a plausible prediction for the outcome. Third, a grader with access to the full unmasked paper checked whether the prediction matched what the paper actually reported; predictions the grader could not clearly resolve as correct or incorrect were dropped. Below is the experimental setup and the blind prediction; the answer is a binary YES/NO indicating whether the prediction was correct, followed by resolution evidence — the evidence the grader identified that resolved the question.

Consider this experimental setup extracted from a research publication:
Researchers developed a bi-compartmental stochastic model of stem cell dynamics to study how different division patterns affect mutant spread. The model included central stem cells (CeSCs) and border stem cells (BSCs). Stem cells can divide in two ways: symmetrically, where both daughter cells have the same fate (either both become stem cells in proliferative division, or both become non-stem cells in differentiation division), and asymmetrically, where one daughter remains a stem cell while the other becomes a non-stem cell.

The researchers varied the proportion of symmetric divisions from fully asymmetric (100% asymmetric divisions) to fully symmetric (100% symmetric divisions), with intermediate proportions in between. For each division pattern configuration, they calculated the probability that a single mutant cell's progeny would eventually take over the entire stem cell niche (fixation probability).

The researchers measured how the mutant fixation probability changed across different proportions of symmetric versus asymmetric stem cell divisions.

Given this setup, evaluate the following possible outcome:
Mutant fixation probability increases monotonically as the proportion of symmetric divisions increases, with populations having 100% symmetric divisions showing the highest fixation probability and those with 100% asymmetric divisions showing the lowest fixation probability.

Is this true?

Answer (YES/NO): NO